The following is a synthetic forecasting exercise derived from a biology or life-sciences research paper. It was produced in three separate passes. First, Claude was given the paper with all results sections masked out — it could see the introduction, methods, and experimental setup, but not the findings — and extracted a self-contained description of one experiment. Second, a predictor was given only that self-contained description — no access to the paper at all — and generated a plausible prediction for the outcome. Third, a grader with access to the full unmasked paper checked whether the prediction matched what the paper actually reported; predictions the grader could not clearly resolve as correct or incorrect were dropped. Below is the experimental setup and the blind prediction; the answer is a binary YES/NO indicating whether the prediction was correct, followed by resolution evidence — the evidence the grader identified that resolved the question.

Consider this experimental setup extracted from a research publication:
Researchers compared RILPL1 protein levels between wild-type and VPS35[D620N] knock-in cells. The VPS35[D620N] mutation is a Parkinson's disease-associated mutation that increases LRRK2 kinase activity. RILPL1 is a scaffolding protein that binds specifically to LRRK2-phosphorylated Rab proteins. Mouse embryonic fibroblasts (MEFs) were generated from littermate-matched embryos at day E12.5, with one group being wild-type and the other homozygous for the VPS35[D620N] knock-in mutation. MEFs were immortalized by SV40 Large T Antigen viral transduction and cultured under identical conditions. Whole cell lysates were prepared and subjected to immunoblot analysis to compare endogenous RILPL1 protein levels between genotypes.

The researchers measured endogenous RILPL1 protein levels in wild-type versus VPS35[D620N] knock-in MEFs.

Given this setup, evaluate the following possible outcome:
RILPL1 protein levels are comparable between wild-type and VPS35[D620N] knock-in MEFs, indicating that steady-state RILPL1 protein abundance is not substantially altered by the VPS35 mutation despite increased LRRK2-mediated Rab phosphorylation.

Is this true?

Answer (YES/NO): NO